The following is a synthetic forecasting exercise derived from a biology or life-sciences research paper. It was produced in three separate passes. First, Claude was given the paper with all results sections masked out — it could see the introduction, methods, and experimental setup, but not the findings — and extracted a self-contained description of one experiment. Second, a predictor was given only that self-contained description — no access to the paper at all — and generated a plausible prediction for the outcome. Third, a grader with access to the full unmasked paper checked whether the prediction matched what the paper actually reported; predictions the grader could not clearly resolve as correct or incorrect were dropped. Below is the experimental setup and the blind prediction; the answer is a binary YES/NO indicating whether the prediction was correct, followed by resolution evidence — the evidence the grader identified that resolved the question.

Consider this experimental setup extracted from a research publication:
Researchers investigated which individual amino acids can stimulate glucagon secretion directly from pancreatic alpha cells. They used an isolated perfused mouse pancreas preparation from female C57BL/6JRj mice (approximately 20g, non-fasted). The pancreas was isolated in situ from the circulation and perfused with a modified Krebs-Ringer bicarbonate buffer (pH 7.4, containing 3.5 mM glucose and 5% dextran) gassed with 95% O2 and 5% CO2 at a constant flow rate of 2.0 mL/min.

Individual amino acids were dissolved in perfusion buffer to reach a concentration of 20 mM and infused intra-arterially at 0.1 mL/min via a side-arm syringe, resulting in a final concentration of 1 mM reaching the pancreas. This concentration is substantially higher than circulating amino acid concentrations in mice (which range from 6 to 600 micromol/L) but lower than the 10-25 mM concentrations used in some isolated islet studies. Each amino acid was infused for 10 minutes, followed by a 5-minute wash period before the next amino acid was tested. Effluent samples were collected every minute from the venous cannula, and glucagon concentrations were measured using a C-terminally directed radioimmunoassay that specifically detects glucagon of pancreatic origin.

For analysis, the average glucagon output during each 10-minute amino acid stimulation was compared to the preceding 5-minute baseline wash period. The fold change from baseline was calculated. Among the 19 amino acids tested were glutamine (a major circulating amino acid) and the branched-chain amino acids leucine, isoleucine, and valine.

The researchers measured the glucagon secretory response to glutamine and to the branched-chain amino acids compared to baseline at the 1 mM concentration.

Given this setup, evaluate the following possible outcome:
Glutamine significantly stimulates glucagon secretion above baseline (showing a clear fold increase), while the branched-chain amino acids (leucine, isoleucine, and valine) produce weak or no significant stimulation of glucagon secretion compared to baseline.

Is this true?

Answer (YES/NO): NO